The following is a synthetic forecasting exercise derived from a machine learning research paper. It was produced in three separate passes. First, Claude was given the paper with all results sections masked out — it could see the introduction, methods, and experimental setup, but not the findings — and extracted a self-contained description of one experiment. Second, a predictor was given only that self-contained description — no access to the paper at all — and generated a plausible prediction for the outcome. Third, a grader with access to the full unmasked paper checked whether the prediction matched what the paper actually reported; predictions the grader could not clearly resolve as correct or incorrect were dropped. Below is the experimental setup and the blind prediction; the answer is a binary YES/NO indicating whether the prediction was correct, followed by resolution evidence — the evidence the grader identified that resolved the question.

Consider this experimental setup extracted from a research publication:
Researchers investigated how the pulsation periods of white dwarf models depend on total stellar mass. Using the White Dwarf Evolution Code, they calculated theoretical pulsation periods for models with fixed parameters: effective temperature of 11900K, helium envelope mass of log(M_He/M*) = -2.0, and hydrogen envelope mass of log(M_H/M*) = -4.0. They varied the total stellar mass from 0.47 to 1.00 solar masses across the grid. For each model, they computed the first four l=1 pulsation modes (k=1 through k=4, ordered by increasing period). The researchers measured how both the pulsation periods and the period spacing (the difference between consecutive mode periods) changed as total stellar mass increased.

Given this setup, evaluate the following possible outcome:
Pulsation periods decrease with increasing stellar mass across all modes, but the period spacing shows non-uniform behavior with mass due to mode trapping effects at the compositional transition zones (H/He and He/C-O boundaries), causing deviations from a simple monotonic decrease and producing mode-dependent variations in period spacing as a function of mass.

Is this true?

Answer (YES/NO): NO